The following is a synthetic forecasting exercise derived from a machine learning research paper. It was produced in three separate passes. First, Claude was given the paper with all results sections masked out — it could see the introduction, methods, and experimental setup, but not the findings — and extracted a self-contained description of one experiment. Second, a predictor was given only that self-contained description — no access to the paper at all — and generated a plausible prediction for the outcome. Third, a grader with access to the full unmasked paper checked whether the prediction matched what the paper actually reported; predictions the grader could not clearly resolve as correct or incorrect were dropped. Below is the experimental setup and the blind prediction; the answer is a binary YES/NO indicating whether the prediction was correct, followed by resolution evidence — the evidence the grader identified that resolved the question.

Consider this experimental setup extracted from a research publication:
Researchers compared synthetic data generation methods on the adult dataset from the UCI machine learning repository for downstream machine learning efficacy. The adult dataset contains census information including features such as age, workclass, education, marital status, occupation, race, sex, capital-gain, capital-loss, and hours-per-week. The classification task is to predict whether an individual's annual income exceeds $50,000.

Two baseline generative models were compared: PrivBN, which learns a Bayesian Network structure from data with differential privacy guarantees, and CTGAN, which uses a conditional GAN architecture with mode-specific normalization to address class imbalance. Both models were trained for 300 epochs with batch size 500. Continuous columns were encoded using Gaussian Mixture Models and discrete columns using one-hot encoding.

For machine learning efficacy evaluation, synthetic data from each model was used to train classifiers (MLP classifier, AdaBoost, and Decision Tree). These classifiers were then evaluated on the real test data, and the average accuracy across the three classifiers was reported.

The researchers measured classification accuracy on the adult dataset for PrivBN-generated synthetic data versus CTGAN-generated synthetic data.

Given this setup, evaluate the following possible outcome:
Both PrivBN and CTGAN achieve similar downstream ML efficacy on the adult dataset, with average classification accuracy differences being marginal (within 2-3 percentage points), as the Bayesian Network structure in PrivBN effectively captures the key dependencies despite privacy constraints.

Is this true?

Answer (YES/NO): NO